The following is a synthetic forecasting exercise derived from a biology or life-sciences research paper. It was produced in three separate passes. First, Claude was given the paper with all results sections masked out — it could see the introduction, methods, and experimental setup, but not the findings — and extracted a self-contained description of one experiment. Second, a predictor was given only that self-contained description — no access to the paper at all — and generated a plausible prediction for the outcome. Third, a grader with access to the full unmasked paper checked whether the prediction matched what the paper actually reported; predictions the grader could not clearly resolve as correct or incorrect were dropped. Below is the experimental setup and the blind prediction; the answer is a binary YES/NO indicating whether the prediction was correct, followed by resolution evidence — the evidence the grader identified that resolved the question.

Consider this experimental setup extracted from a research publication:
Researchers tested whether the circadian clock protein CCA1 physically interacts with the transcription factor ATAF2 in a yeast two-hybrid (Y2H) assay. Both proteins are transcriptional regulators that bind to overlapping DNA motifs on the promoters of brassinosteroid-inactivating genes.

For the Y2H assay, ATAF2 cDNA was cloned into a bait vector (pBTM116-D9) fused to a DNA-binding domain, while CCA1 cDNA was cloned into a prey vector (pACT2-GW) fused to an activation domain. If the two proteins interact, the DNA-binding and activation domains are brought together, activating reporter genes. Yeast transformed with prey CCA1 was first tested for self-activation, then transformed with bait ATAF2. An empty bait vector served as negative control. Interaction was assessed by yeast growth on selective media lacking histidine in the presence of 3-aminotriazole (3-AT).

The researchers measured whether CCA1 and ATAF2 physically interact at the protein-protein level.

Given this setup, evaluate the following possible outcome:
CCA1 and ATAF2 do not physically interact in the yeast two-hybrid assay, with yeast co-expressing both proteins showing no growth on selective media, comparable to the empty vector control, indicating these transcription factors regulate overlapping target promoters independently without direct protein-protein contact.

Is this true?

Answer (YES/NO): NO